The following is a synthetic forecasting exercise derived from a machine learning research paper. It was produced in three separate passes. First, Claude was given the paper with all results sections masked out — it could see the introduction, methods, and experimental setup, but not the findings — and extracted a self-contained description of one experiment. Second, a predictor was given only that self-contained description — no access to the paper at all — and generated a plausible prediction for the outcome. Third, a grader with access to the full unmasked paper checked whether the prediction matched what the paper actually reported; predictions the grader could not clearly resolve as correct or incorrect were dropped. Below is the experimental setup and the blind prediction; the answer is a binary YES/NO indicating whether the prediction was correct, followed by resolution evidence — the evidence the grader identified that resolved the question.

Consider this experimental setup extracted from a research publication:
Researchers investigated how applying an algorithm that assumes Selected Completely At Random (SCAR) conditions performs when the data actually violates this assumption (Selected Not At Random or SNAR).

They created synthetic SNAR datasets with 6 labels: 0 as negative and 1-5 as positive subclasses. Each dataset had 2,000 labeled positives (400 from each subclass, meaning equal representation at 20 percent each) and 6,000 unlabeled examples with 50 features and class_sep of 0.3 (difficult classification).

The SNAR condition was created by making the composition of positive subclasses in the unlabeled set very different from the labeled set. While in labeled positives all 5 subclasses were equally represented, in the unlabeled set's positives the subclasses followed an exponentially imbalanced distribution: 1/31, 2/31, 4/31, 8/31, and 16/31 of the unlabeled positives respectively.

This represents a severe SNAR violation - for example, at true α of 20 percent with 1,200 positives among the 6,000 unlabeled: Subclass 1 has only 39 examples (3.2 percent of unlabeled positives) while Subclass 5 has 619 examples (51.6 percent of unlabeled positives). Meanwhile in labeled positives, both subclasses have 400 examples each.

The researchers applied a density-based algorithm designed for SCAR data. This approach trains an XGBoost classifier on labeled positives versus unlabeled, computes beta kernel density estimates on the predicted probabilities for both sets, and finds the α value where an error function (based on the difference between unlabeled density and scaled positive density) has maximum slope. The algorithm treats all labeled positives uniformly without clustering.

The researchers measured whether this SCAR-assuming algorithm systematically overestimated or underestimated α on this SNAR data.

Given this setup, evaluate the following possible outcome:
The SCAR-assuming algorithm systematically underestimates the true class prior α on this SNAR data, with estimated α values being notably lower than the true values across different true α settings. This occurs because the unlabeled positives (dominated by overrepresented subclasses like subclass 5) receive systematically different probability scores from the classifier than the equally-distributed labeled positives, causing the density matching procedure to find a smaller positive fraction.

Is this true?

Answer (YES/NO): NO